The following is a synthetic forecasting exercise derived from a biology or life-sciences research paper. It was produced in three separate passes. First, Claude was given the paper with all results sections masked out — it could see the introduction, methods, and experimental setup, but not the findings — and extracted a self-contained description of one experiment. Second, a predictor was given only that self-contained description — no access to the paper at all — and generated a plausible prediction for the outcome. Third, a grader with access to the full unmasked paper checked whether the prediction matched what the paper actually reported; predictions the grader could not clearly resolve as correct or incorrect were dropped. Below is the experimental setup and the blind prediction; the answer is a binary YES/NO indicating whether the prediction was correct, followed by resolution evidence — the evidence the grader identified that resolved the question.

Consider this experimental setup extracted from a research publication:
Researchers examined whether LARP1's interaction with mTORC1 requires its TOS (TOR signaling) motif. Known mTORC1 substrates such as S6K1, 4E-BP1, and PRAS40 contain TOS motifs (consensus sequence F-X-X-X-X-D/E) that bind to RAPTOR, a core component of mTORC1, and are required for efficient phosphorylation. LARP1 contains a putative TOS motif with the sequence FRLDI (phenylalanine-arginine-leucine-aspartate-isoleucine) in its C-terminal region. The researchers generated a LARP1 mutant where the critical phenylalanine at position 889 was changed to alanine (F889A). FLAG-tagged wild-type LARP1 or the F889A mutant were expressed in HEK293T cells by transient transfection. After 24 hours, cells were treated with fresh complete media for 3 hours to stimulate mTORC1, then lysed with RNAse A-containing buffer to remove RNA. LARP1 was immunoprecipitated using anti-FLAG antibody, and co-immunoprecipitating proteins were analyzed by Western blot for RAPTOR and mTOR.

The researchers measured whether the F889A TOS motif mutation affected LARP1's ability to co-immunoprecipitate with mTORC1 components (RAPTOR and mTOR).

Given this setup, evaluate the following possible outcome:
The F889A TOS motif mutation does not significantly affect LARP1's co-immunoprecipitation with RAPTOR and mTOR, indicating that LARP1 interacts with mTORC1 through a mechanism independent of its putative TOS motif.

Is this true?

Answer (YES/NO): YES